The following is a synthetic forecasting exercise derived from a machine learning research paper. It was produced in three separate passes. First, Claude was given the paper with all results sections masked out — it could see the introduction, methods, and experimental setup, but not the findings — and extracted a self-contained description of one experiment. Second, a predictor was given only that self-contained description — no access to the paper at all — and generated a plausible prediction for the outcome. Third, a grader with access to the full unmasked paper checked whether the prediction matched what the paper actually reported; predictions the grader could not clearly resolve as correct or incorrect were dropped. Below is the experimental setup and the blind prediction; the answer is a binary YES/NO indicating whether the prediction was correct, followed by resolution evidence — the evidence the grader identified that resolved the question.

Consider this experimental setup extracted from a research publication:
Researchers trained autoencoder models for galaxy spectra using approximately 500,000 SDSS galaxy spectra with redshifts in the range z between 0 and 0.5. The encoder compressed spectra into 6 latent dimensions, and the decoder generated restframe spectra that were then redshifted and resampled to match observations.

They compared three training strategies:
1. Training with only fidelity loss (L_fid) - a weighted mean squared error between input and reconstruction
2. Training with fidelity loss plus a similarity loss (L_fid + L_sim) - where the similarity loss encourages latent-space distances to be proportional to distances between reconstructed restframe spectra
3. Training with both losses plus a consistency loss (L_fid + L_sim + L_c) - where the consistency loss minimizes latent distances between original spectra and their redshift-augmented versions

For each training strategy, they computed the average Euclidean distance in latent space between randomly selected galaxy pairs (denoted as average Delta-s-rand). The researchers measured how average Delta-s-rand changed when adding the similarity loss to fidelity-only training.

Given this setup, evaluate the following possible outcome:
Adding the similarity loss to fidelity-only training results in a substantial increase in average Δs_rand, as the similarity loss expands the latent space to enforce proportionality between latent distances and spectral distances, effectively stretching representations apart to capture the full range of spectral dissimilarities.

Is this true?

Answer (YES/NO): YES